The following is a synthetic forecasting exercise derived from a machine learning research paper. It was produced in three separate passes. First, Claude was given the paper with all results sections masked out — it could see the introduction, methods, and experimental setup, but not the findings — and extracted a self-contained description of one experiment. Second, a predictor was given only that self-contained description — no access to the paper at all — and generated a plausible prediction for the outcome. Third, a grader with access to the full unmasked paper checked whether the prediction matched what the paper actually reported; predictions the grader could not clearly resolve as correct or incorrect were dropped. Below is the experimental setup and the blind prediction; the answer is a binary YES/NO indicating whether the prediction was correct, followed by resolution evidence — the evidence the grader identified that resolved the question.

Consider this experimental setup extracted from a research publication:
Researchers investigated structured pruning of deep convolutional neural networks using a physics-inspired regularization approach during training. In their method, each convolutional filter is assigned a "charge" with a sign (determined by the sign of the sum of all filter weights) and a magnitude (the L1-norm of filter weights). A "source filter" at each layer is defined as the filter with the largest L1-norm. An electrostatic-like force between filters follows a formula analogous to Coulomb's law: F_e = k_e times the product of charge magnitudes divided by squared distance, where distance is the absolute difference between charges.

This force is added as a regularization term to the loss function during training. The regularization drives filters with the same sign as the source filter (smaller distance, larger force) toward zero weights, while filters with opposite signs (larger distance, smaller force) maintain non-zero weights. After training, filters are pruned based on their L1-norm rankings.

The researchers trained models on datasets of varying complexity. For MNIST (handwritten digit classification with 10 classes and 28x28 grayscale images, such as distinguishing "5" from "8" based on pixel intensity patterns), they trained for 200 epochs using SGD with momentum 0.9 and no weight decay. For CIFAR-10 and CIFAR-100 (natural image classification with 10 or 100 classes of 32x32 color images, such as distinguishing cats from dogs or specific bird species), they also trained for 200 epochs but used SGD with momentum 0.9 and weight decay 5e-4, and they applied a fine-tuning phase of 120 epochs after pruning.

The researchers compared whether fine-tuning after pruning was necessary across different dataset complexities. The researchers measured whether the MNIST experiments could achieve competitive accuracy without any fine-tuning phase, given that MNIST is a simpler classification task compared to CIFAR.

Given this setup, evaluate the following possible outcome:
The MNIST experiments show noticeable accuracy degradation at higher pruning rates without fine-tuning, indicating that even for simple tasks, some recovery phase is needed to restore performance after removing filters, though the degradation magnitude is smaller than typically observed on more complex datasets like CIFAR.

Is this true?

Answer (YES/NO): YES